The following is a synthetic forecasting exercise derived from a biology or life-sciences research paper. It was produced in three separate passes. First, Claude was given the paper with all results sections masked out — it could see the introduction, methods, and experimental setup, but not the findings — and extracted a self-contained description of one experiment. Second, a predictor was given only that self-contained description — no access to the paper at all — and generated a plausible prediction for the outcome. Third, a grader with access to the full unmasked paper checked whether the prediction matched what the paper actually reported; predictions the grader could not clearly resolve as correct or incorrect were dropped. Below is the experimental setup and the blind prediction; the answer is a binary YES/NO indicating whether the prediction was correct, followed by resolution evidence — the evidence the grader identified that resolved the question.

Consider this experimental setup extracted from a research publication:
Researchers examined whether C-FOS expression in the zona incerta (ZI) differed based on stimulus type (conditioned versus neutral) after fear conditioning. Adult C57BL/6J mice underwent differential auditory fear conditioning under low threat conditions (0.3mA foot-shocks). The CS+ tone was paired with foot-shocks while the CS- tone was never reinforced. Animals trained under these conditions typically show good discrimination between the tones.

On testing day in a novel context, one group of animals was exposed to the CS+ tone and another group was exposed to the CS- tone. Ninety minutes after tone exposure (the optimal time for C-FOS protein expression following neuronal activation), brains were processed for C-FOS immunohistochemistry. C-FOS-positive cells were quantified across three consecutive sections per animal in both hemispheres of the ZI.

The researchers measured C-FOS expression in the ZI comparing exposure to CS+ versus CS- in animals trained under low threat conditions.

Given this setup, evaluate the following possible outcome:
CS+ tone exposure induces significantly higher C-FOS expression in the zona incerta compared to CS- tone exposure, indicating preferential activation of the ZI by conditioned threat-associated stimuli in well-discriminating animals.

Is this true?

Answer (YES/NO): NO